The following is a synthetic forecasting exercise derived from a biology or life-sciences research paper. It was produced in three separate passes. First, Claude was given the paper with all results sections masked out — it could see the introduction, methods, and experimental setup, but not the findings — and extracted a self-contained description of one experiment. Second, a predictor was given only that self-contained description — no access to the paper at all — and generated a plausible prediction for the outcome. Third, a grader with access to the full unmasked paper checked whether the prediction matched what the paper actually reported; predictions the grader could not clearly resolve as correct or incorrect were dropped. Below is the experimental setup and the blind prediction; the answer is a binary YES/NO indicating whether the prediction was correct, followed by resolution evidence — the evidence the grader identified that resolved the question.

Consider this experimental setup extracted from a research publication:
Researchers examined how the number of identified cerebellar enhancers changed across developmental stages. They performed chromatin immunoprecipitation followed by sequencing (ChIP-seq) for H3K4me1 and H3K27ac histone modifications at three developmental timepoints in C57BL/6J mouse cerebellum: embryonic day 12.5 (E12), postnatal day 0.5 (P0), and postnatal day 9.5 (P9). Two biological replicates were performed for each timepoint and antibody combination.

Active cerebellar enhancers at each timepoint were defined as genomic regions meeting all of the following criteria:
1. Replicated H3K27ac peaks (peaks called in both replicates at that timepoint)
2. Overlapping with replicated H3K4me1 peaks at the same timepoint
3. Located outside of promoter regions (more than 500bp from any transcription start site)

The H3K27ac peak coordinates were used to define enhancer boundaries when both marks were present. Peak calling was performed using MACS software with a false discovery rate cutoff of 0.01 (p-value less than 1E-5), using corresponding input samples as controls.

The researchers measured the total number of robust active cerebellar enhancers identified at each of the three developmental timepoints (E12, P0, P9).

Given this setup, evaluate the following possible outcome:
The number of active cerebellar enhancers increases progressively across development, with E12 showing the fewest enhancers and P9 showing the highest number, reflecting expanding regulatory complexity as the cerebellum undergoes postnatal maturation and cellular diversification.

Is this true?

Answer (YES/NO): NO